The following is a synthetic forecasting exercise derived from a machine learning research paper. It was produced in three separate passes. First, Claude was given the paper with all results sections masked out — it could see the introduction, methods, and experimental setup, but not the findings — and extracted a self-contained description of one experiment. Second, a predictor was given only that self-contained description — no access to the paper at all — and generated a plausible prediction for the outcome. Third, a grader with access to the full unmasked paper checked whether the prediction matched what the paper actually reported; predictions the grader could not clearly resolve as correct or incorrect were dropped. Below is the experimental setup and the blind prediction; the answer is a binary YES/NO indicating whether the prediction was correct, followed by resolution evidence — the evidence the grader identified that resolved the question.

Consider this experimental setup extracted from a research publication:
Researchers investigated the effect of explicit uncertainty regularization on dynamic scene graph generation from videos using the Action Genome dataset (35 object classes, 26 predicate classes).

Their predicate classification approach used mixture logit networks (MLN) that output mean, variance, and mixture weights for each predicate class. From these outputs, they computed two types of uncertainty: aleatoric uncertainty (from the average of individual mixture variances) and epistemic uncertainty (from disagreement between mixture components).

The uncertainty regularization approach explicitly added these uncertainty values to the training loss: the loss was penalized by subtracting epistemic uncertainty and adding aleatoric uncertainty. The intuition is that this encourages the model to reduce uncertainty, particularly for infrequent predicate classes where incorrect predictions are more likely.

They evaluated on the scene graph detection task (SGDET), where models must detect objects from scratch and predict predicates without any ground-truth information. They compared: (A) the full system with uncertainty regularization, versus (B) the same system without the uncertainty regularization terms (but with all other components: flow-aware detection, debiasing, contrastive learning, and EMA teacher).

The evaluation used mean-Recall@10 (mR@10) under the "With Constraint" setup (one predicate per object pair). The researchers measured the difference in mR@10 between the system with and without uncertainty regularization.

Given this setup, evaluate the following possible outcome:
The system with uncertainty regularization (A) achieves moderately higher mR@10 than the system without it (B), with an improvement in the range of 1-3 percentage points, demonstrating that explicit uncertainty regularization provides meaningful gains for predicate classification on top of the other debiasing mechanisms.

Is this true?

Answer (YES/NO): YES